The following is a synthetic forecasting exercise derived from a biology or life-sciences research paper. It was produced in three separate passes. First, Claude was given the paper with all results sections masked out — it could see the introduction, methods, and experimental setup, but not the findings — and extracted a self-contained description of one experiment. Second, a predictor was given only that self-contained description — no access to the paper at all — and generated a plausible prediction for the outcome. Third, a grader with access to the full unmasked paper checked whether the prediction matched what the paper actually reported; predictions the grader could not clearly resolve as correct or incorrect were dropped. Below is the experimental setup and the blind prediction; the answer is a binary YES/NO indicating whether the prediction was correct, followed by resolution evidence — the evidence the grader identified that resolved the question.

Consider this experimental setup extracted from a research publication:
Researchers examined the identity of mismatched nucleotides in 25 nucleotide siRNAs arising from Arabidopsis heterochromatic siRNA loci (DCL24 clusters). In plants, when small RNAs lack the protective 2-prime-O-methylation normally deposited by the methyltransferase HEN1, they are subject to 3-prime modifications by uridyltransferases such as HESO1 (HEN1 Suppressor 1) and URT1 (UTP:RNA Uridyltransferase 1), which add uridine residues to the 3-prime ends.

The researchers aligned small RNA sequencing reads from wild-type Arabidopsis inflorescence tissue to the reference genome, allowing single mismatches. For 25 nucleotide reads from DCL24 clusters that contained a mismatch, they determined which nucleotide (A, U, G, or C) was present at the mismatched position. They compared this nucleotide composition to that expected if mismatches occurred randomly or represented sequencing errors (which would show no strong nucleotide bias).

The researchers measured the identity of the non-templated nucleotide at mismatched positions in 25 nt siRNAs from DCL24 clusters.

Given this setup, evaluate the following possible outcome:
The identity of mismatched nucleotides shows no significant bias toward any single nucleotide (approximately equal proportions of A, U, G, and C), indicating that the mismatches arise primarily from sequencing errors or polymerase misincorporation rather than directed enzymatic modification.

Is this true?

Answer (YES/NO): NO